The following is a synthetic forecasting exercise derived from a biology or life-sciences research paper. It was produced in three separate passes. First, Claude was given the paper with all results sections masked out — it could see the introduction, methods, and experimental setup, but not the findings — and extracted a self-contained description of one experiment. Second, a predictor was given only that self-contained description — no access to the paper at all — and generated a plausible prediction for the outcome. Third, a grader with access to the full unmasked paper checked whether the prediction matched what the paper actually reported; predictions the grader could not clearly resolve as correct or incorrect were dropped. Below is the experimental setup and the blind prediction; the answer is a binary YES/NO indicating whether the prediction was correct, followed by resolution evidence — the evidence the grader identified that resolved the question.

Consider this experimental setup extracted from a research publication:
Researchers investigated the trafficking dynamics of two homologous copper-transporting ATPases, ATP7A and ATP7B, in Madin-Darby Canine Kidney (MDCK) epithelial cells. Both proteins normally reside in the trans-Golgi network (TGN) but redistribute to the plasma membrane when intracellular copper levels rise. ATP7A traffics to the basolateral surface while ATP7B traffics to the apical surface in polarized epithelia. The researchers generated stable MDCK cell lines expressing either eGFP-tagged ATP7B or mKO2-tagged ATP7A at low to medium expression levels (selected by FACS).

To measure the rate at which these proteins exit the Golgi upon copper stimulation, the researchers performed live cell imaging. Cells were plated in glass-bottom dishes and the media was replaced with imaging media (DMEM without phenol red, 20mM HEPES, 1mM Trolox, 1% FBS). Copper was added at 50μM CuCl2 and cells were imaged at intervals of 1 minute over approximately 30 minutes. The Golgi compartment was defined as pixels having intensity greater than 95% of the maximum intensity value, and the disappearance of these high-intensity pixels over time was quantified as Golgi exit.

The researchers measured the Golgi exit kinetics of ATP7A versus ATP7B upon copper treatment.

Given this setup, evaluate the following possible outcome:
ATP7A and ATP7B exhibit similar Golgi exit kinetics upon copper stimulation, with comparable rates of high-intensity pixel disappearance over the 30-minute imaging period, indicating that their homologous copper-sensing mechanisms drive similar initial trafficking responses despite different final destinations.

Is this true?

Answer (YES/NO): YES